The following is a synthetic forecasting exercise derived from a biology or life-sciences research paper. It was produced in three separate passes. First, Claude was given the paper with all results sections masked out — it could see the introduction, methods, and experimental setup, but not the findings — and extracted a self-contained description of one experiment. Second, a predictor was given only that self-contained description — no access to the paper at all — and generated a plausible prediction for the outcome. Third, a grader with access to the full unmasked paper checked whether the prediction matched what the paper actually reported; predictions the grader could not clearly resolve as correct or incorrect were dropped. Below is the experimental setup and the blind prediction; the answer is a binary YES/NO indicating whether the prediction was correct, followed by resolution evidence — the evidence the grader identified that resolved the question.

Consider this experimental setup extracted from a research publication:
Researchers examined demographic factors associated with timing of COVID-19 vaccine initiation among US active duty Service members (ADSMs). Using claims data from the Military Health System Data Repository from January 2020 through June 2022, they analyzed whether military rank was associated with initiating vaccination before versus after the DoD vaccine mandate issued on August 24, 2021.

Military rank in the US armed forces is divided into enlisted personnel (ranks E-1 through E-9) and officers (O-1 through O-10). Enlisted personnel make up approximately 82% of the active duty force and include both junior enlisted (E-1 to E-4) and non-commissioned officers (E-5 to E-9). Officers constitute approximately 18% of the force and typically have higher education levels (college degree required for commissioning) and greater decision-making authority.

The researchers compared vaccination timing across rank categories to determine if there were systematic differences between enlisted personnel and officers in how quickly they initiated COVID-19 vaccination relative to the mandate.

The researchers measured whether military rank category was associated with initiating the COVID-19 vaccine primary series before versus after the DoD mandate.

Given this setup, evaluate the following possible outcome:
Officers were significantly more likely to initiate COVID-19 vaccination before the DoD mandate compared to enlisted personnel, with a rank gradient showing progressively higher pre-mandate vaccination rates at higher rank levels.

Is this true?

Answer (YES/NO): YES